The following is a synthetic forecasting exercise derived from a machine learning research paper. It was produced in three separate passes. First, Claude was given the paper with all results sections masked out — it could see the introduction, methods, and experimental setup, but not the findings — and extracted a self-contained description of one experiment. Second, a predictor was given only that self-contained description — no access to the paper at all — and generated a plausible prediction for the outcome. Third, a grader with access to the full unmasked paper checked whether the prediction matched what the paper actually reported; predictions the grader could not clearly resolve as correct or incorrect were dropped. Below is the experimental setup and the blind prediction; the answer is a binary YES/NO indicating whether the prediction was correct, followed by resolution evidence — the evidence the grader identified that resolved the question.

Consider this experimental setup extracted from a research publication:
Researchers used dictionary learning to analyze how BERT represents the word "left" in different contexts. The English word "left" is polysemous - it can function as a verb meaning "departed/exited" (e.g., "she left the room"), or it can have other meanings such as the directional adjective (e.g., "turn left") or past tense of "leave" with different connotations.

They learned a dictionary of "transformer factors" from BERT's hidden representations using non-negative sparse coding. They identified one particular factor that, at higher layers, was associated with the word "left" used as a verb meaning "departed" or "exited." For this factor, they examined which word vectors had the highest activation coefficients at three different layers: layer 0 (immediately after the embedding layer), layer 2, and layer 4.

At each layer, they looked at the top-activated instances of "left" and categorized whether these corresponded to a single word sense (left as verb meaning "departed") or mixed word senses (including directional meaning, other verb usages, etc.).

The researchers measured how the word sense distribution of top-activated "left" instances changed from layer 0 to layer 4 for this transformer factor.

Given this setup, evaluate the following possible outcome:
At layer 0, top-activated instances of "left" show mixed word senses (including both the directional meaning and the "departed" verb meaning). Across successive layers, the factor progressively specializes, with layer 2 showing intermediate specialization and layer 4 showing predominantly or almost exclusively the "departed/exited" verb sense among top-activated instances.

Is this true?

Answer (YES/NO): YES